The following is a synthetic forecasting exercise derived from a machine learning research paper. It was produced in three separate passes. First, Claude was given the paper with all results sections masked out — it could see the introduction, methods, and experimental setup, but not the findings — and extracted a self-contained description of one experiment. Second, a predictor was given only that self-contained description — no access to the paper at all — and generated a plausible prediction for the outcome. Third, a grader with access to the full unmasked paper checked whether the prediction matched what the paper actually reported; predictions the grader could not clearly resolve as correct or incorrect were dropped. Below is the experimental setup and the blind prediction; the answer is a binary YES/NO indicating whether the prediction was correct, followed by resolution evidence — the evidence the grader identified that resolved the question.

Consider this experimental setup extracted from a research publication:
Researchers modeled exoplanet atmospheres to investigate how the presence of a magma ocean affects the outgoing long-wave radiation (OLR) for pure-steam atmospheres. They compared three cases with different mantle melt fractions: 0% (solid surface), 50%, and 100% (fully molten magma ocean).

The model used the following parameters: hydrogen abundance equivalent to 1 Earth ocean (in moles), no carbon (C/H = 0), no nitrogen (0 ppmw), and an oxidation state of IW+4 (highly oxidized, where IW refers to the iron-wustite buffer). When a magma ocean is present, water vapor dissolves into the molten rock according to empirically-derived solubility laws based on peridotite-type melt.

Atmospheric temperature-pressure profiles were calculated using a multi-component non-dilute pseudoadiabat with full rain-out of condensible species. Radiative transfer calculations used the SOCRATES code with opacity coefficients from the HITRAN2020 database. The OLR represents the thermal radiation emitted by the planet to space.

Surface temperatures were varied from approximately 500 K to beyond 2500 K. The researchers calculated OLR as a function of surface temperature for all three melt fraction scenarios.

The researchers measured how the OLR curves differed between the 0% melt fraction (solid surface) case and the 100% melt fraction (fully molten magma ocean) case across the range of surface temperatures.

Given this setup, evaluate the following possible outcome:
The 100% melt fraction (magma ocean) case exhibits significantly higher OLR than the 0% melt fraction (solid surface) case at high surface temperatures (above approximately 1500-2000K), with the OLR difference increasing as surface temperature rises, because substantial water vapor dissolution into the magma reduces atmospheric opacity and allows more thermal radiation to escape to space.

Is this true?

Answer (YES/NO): NO